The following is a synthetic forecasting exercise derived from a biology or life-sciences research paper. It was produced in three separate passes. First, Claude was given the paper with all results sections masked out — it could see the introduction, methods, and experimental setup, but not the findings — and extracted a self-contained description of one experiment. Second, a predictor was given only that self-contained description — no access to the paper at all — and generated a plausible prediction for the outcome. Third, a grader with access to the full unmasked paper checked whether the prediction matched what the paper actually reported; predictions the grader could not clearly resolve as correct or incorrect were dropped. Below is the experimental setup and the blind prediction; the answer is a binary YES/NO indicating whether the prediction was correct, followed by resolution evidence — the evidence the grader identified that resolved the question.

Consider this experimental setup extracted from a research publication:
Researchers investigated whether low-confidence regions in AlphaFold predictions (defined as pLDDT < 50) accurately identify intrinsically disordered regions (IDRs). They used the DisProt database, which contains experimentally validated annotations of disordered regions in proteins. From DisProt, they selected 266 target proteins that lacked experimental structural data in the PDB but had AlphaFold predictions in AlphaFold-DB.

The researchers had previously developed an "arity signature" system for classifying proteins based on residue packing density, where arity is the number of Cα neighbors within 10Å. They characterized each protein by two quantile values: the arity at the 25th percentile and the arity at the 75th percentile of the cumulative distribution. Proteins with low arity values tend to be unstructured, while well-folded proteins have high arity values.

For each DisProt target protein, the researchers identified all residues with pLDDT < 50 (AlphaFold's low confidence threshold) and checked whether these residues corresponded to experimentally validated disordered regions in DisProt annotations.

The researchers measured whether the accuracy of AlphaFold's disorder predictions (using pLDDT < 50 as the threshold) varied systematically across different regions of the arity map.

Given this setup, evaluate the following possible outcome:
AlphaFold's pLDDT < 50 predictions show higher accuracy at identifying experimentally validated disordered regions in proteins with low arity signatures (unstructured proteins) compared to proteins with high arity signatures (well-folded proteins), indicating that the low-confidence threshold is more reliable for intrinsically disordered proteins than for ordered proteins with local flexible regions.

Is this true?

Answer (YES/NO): NO